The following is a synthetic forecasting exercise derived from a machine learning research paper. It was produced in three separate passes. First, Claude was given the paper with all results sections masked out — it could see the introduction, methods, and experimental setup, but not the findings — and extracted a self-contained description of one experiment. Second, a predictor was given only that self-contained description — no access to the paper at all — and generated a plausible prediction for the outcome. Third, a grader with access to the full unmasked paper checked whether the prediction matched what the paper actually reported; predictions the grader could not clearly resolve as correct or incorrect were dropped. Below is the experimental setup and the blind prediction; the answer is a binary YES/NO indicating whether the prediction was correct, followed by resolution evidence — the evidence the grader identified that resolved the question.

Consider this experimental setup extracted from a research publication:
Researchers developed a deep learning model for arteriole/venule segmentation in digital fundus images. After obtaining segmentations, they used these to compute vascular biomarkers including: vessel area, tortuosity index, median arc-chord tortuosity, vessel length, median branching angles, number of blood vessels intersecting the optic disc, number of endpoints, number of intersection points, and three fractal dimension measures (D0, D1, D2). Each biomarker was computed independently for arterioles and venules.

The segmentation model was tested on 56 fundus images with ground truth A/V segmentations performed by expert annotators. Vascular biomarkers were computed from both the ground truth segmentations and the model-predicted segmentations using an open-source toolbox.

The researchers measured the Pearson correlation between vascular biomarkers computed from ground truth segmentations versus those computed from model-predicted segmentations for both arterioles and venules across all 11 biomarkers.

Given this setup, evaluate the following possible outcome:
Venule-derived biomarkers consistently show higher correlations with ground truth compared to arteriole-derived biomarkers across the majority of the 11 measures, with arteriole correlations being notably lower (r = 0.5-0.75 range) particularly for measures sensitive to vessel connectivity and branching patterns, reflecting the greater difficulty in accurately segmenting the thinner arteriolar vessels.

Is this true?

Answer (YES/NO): NO